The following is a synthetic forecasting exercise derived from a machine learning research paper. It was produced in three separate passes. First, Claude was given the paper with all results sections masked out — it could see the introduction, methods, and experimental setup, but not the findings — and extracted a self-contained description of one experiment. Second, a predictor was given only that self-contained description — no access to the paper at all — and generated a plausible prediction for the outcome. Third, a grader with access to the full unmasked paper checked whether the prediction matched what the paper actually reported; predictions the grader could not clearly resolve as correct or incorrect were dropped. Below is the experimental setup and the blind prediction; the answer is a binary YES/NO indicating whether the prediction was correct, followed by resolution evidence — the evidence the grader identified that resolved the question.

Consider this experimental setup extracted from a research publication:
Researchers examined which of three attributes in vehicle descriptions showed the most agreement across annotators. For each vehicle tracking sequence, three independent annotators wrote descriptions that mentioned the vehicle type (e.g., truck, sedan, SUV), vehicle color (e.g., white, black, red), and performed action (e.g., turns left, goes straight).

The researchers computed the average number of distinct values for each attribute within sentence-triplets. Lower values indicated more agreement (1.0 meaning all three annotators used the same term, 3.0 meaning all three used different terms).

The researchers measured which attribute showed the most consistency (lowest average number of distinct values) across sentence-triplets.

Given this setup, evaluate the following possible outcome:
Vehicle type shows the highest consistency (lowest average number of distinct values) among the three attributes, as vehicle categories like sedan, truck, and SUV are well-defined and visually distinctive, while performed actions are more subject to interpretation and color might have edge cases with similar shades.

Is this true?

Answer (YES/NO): NO